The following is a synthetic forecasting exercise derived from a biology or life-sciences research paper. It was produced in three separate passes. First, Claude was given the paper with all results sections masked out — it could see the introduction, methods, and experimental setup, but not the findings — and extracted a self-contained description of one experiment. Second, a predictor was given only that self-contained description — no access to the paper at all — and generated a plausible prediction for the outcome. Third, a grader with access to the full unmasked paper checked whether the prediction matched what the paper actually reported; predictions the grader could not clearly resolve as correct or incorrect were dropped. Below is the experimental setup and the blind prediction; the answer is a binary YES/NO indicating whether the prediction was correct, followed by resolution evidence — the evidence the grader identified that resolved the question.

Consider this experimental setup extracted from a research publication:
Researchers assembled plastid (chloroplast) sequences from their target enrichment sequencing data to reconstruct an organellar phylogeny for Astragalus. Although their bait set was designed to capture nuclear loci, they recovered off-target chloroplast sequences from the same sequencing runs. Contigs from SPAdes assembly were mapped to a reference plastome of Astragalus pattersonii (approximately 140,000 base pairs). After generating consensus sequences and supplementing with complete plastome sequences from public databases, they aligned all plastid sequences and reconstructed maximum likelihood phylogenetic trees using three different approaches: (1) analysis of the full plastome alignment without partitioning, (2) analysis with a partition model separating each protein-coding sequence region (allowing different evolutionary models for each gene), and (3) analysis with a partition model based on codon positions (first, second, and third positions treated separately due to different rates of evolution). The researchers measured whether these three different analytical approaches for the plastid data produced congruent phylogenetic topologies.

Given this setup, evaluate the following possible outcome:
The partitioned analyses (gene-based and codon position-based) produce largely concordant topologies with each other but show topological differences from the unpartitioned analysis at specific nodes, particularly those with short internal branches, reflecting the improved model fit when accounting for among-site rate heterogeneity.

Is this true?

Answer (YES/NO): NO